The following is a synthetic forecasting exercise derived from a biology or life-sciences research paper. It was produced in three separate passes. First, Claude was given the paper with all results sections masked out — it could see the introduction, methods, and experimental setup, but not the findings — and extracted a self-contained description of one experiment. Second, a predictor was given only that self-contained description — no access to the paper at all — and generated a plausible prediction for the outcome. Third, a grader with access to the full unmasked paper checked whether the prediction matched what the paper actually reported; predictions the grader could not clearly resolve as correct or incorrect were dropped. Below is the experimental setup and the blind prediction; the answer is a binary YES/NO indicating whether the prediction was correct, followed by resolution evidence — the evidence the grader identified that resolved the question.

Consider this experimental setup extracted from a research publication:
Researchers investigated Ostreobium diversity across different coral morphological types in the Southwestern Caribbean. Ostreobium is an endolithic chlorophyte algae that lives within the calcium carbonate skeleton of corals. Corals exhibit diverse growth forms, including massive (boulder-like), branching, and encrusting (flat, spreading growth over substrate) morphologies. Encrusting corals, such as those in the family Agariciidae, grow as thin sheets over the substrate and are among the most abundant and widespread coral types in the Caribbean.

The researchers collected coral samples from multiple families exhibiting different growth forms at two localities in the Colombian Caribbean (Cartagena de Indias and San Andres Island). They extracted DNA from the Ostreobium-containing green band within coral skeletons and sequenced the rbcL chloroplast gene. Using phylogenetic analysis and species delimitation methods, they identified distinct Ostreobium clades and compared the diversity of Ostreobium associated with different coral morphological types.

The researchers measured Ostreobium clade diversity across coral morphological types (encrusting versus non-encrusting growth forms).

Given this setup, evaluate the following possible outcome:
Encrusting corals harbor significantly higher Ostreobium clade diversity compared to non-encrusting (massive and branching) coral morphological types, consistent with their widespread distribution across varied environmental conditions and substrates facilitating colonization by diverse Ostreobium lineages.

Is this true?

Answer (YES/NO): YES